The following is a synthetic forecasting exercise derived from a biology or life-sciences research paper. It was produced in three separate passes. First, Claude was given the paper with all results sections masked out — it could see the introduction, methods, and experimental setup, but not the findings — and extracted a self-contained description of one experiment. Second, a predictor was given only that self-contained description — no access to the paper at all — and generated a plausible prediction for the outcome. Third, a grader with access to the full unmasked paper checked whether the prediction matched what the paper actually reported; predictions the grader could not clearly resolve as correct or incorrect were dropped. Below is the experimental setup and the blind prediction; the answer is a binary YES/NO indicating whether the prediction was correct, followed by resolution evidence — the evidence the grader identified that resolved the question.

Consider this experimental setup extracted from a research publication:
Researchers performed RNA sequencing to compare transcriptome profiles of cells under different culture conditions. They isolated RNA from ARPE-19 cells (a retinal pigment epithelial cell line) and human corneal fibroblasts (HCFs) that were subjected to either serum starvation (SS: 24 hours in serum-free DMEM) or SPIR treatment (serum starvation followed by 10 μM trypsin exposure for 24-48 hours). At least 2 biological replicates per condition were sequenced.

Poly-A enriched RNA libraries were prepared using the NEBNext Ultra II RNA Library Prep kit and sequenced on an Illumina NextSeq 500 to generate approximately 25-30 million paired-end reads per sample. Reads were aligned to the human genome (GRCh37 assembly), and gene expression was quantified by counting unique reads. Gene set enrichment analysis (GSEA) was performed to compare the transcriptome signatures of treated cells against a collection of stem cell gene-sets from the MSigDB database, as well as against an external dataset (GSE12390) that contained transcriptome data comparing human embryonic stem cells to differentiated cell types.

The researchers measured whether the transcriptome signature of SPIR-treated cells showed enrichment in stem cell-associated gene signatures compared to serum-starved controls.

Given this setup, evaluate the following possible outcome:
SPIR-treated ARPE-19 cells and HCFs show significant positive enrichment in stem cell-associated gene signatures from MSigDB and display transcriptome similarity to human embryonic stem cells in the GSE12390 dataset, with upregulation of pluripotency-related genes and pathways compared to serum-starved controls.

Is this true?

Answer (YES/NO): YES